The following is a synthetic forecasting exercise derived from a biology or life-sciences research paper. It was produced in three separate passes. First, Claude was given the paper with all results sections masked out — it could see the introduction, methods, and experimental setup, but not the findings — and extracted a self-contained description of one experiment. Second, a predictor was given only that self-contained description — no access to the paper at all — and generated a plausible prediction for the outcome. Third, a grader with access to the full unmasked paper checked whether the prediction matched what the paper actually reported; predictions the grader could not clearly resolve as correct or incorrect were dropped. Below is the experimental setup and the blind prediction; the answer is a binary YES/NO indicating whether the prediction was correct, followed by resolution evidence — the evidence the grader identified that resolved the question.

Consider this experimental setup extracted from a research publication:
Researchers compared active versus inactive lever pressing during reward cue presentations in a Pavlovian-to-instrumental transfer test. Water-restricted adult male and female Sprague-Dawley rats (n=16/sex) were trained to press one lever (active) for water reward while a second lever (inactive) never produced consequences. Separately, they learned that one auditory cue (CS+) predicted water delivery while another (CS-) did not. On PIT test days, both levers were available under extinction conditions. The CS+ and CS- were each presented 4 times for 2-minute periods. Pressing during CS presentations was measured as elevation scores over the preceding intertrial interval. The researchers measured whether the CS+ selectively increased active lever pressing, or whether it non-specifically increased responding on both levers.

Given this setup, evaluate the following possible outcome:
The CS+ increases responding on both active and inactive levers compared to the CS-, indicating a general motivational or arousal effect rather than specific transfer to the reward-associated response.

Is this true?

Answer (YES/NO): NO